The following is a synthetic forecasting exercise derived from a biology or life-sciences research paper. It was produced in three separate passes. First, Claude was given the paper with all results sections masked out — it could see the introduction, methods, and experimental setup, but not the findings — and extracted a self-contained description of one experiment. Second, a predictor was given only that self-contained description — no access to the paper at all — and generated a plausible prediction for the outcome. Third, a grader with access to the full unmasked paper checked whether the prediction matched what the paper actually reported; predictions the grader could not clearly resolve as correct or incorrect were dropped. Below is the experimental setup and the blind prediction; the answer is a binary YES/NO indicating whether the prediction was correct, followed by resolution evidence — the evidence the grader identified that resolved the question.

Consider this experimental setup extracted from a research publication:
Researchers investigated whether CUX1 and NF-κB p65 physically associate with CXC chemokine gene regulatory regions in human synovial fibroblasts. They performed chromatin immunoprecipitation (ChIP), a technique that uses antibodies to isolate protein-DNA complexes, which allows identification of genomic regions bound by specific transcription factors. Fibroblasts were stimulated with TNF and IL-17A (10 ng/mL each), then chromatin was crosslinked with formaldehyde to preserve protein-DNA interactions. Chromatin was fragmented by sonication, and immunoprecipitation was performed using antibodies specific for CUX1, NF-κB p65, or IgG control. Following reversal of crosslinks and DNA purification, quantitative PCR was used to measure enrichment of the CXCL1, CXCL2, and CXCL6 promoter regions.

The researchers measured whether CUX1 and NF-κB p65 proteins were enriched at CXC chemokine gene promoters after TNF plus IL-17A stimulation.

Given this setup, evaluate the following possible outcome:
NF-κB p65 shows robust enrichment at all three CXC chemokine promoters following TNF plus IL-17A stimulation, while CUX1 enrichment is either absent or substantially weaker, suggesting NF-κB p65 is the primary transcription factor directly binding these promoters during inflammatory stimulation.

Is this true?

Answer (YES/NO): NO